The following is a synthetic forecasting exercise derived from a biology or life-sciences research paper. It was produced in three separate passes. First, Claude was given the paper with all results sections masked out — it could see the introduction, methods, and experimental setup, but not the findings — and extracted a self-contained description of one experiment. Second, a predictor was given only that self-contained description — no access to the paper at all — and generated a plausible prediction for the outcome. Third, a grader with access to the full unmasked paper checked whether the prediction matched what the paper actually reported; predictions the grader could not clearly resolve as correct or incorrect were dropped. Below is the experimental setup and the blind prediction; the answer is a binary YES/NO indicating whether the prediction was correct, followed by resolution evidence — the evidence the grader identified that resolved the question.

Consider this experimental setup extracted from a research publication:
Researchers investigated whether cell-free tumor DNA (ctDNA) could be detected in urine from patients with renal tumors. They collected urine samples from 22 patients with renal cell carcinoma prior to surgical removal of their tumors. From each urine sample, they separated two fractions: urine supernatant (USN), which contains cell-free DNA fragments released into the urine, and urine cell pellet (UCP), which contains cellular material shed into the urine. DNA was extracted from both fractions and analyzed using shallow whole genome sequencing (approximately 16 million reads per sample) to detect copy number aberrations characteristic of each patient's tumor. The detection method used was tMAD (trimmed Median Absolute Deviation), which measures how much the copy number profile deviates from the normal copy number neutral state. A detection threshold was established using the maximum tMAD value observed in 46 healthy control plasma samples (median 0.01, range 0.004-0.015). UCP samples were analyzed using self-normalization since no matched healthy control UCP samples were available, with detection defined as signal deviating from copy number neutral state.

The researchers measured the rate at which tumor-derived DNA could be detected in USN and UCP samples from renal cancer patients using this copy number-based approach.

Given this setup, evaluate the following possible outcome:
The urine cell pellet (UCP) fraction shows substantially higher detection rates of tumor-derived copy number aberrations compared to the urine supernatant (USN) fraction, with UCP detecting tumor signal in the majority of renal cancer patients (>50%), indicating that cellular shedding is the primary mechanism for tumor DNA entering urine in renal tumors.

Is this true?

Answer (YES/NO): NO